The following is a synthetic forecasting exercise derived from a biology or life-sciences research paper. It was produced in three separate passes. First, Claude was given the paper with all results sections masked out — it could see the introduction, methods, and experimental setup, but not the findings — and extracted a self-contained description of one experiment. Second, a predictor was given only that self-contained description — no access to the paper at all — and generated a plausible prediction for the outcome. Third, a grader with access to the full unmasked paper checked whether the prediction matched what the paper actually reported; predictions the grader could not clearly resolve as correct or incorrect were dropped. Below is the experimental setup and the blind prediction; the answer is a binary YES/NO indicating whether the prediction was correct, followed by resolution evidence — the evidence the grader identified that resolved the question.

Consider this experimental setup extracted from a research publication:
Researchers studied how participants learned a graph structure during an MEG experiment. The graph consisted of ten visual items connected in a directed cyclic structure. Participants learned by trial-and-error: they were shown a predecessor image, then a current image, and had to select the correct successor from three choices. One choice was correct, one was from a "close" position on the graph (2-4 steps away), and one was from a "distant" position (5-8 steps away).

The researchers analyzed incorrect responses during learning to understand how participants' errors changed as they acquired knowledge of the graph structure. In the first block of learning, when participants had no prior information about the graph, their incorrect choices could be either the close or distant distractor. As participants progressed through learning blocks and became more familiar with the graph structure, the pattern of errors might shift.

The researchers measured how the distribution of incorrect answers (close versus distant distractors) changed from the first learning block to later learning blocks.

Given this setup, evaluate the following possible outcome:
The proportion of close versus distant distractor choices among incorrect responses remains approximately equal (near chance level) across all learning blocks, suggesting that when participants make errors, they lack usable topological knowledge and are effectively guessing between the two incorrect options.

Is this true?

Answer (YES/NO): NO